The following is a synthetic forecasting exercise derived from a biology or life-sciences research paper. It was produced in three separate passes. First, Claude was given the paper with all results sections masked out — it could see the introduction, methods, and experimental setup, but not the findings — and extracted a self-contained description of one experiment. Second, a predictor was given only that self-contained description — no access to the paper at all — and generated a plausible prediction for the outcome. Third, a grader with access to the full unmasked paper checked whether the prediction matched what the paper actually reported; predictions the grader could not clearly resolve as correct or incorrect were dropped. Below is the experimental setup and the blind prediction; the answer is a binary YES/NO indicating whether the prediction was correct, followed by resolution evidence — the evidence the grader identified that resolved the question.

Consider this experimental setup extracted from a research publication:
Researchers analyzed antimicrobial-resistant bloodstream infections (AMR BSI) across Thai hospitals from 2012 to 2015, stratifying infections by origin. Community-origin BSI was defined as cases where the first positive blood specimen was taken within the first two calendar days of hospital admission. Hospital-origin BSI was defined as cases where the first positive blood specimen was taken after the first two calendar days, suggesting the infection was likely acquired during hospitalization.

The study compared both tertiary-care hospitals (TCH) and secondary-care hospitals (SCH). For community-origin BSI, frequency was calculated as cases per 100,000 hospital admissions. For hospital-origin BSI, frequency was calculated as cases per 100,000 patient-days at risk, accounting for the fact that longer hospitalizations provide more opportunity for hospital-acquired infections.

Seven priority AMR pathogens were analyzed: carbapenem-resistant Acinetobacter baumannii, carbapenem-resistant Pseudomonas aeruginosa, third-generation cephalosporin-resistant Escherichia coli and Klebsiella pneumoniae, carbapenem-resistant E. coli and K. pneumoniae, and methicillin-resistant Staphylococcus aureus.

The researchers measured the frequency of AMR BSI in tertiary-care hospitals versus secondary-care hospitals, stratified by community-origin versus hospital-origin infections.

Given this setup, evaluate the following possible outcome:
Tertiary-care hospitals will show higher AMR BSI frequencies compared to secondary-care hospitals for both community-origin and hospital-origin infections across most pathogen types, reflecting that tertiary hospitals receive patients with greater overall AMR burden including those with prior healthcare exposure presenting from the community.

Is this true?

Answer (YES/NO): YES